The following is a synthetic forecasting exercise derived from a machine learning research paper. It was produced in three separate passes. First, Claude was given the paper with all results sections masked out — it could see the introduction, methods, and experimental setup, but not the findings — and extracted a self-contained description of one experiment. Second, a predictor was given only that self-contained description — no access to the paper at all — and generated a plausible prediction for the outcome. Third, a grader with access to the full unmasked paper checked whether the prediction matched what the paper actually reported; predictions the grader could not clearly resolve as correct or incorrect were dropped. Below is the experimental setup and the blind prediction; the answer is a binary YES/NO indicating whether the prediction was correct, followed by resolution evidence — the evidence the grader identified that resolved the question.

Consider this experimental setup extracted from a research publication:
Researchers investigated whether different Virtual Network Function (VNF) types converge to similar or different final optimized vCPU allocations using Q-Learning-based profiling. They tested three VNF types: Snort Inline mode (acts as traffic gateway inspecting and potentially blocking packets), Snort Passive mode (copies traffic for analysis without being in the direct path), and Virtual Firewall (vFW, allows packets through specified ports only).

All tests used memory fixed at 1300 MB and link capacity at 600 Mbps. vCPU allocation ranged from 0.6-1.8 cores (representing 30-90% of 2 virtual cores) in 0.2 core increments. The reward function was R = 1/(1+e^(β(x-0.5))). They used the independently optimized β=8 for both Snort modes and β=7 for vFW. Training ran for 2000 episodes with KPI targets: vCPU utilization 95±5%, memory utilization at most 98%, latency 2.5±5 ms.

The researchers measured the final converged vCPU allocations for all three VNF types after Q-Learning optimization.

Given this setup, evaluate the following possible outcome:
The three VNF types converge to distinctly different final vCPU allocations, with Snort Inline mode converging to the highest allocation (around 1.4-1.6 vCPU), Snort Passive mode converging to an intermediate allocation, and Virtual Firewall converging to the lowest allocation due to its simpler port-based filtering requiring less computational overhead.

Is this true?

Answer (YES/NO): NO